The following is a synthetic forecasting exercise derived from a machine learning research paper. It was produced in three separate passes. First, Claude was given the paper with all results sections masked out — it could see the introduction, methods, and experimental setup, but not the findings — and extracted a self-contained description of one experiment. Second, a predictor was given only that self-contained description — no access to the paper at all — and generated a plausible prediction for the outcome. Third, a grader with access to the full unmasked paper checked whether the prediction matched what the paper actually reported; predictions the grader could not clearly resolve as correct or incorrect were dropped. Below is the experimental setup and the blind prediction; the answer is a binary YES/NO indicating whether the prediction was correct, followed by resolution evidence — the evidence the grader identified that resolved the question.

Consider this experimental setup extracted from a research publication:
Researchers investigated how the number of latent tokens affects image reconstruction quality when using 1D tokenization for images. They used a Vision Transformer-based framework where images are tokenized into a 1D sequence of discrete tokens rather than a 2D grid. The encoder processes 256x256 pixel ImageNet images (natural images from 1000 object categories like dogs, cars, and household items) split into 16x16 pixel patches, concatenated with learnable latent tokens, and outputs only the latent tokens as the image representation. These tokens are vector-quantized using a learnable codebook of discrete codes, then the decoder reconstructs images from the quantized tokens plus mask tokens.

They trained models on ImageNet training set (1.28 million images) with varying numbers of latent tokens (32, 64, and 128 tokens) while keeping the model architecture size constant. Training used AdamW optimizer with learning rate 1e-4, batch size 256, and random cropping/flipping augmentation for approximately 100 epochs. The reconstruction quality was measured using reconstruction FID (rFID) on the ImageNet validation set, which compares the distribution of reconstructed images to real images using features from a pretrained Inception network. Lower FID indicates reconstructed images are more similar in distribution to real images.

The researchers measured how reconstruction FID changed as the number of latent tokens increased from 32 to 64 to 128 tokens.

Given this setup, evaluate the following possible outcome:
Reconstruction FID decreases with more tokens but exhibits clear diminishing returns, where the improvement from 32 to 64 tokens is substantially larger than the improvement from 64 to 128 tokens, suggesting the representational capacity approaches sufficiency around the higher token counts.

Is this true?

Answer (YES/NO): YES